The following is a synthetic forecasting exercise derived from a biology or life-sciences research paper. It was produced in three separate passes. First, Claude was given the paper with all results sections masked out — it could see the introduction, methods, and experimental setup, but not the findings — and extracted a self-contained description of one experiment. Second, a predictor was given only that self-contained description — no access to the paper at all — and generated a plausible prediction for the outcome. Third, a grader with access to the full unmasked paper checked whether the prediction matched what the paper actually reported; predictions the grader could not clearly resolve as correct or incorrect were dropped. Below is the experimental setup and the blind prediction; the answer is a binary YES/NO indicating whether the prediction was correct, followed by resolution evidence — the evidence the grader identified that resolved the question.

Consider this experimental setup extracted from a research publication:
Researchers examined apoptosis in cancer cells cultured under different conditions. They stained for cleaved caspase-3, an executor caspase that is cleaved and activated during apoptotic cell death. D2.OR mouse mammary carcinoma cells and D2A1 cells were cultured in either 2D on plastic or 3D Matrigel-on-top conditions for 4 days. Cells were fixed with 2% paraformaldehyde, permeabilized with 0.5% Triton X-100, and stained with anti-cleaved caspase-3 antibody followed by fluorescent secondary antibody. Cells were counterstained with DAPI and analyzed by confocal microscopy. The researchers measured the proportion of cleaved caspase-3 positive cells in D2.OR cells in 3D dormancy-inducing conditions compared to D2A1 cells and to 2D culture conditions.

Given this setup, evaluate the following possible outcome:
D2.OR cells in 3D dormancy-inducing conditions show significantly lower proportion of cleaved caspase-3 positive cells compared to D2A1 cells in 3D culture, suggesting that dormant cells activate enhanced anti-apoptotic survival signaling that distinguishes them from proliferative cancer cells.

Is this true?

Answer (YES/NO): NO